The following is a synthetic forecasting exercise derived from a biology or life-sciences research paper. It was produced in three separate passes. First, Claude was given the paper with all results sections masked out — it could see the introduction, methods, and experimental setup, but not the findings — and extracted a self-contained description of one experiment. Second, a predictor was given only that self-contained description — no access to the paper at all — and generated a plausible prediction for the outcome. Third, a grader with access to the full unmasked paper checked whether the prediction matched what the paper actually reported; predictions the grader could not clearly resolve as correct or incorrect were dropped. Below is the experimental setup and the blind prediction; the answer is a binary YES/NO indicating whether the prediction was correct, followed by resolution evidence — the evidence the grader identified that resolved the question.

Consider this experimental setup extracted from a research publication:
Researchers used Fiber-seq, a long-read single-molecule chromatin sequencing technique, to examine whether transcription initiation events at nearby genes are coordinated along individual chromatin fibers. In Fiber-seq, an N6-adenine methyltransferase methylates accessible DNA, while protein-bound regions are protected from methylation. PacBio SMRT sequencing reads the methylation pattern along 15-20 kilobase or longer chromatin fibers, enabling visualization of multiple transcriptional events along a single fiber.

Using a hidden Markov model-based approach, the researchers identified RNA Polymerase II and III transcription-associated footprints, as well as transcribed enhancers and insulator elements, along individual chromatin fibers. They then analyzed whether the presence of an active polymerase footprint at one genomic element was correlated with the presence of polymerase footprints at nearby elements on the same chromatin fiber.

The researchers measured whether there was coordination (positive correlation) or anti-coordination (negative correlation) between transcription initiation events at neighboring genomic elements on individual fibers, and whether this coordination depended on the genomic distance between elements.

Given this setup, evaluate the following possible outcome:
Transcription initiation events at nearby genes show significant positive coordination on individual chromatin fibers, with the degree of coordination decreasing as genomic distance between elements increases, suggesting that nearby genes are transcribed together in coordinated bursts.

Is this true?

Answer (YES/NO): YES